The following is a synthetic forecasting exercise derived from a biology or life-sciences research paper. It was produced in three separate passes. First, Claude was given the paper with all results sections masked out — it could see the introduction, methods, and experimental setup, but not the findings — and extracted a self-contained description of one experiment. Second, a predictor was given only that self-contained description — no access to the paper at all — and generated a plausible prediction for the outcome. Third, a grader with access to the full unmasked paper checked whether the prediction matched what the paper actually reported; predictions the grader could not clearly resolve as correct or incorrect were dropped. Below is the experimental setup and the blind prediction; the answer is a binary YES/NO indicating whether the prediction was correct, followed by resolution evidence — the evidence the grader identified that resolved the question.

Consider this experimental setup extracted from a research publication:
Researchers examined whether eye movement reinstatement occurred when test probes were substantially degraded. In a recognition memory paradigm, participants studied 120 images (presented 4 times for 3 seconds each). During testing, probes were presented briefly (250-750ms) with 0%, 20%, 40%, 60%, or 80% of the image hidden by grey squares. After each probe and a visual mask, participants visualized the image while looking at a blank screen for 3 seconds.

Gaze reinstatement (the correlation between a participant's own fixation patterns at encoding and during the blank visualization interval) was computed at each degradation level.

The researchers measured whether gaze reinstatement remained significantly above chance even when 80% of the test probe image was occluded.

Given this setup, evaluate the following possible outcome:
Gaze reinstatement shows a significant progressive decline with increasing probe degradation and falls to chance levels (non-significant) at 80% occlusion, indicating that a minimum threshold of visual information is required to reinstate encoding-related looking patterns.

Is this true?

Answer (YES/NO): NO